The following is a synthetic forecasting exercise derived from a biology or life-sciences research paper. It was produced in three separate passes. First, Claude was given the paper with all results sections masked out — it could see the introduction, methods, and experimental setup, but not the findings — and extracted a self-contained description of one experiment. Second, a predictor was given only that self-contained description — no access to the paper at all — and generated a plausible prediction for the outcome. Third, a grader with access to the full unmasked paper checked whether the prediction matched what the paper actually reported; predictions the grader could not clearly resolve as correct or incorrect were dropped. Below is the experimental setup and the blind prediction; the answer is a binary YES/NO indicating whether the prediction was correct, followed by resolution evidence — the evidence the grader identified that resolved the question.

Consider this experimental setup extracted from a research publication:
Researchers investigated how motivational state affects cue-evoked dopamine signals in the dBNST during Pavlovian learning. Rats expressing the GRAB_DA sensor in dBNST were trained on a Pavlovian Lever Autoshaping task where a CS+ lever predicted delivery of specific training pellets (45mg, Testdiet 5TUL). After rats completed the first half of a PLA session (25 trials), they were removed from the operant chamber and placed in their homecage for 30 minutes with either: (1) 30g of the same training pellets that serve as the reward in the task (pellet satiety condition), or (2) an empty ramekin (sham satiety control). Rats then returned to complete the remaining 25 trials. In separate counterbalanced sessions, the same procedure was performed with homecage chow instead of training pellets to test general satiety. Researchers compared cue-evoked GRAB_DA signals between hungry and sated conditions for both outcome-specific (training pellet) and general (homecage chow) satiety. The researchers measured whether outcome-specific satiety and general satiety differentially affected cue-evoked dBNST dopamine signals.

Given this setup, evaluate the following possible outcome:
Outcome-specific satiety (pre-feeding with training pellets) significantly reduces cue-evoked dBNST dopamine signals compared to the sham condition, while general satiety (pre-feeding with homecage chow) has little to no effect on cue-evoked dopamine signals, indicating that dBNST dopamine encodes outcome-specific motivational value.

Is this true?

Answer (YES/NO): YES